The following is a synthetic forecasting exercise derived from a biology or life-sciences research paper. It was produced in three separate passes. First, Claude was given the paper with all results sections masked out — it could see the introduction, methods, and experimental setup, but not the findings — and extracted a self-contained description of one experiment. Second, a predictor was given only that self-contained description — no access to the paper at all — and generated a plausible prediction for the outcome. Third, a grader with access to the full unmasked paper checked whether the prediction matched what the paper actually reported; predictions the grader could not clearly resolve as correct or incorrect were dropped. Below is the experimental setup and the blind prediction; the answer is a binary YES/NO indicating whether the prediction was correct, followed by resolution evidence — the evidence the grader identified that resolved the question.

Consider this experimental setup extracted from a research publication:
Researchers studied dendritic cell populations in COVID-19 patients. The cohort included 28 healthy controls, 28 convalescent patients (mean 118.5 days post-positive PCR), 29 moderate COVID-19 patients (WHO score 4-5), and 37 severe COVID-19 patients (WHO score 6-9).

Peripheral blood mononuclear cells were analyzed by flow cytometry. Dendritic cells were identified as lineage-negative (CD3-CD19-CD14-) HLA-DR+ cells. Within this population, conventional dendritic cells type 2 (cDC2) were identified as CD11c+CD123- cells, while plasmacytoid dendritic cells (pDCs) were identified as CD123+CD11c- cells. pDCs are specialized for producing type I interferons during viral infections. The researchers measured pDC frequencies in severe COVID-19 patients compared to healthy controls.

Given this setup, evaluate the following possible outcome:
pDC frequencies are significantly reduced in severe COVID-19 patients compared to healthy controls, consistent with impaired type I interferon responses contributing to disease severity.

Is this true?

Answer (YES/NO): YES